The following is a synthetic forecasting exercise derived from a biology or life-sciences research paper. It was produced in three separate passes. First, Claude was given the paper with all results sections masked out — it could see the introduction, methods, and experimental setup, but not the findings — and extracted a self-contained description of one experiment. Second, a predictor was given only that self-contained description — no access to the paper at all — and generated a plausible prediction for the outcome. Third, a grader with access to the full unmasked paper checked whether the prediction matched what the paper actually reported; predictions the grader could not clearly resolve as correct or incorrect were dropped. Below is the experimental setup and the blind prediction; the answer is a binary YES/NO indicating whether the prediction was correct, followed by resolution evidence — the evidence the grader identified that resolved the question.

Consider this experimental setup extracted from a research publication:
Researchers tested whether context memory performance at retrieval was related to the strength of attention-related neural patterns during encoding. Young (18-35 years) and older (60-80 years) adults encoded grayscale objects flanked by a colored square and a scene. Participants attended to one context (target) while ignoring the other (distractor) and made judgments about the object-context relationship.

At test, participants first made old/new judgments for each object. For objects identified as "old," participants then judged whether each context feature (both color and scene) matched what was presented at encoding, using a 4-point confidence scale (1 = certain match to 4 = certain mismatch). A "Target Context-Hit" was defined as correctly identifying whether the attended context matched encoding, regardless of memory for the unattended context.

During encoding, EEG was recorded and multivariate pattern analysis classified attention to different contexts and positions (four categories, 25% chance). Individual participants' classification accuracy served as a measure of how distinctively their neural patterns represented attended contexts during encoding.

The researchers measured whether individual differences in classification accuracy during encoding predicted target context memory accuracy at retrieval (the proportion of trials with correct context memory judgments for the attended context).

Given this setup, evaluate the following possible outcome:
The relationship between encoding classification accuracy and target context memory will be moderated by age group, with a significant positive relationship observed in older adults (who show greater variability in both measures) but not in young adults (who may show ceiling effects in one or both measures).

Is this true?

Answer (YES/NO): NO